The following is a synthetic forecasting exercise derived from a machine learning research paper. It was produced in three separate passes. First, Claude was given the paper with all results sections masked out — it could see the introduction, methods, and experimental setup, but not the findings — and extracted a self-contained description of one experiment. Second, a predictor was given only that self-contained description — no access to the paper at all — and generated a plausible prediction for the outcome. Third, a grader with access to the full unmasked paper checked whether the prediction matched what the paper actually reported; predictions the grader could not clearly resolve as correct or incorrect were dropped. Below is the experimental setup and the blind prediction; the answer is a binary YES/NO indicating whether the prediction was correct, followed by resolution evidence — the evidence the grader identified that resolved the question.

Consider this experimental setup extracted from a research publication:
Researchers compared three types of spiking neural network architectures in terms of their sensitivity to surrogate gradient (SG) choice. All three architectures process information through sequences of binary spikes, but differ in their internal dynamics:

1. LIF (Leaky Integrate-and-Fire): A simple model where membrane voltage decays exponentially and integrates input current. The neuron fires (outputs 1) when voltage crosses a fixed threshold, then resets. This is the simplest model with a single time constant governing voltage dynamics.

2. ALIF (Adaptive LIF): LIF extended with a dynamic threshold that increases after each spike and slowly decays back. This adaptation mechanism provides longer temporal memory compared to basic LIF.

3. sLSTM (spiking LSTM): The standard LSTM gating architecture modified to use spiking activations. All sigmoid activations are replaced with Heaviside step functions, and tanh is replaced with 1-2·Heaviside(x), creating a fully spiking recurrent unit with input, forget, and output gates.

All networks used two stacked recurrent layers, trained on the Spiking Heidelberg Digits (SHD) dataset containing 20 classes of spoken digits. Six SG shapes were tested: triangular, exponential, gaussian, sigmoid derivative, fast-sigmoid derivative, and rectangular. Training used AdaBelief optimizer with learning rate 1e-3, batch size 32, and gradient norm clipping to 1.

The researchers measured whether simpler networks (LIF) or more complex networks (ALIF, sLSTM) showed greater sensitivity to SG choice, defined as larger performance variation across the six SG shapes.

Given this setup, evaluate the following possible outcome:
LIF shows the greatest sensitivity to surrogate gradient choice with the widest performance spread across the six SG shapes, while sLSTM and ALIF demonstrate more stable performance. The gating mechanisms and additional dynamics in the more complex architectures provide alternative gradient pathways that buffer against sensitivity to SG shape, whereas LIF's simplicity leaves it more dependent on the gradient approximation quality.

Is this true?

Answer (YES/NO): NO